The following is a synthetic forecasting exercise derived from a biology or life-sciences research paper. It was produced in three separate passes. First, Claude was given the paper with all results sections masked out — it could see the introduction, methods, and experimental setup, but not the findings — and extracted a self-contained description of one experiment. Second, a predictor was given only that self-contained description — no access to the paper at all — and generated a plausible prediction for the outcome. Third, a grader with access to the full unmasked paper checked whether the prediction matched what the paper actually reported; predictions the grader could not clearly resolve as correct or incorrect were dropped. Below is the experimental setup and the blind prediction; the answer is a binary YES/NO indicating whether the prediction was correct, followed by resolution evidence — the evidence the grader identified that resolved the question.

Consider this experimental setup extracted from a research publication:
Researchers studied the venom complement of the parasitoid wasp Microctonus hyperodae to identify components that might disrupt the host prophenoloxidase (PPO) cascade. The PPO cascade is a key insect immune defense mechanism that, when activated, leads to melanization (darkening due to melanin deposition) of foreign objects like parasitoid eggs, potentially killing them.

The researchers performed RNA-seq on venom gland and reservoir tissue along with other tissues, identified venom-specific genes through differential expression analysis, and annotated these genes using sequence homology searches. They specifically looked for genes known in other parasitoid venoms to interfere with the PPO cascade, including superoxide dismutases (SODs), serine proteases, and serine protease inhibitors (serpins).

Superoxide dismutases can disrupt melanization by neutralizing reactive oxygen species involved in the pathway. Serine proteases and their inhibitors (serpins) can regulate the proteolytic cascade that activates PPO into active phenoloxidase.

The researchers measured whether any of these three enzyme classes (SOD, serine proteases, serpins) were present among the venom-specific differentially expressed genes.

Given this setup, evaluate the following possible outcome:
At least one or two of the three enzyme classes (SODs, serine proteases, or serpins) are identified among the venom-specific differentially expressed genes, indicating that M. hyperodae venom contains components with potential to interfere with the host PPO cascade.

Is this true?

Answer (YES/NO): YES